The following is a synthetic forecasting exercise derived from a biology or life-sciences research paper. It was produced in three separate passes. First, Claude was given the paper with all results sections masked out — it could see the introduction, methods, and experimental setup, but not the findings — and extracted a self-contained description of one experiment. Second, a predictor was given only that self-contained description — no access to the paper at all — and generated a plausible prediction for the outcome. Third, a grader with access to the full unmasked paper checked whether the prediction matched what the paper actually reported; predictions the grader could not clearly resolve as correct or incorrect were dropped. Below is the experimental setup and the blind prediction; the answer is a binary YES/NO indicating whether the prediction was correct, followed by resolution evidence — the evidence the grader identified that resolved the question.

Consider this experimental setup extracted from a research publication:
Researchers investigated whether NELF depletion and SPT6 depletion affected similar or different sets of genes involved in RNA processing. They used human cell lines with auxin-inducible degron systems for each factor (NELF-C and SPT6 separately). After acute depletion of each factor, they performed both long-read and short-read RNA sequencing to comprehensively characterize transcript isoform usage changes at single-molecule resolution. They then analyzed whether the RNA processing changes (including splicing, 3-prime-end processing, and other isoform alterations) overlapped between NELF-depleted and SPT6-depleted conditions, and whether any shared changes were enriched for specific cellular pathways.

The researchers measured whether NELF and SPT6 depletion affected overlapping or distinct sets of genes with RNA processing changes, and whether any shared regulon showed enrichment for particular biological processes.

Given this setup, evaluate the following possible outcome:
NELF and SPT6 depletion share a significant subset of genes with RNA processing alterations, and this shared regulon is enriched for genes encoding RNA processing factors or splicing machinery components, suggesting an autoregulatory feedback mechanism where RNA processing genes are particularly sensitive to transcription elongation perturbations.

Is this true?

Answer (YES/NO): NO